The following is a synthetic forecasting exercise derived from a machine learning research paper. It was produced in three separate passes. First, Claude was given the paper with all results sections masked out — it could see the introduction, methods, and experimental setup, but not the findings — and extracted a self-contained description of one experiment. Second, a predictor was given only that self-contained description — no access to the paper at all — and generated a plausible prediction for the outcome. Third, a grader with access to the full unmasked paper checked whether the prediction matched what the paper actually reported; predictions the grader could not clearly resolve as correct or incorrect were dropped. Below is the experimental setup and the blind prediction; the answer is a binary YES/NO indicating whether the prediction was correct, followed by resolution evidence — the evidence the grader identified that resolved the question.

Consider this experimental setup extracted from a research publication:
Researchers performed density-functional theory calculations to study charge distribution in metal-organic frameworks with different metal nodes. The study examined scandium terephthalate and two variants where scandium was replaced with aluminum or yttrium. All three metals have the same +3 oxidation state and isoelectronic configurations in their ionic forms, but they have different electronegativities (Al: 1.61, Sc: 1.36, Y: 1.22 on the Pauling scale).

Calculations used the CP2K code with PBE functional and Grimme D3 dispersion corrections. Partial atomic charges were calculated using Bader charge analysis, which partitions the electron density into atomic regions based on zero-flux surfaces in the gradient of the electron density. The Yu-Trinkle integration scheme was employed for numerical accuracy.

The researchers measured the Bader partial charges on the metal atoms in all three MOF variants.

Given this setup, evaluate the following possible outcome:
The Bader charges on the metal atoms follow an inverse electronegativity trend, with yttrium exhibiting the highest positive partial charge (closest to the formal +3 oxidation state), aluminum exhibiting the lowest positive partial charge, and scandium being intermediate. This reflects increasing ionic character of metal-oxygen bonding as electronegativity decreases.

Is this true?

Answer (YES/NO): NO